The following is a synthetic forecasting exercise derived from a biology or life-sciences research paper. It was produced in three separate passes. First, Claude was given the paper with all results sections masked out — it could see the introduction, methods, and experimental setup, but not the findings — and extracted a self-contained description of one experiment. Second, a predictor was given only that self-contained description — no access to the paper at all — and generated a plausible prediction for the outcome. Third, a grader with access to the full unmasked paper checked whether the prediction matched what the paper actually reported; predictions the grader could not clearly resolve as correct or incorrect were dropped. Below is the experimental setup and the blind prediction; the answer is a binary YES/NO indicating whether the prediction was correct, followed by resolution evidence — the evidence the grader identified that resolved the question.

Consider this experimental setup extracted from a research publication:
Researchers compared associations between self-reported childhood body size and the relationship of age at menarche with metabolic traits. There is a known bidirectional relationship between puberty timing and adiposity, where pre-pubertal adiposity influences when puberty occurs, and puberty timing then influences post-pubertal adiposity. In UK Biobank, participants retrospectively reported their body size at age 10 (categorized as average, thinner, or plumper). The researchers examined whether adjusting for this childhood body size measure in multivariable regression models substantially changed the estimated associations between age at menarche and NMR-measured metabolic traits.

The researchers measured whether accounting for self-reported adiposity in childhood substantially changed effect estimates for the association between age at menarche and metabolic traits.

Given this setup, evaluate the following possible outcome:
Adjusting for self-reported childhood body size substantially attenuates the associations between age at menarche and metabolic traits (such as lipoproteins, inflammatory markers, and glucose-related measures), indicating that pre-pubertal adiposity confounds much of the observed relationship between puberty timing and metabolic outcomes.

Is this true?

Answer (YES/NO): NO